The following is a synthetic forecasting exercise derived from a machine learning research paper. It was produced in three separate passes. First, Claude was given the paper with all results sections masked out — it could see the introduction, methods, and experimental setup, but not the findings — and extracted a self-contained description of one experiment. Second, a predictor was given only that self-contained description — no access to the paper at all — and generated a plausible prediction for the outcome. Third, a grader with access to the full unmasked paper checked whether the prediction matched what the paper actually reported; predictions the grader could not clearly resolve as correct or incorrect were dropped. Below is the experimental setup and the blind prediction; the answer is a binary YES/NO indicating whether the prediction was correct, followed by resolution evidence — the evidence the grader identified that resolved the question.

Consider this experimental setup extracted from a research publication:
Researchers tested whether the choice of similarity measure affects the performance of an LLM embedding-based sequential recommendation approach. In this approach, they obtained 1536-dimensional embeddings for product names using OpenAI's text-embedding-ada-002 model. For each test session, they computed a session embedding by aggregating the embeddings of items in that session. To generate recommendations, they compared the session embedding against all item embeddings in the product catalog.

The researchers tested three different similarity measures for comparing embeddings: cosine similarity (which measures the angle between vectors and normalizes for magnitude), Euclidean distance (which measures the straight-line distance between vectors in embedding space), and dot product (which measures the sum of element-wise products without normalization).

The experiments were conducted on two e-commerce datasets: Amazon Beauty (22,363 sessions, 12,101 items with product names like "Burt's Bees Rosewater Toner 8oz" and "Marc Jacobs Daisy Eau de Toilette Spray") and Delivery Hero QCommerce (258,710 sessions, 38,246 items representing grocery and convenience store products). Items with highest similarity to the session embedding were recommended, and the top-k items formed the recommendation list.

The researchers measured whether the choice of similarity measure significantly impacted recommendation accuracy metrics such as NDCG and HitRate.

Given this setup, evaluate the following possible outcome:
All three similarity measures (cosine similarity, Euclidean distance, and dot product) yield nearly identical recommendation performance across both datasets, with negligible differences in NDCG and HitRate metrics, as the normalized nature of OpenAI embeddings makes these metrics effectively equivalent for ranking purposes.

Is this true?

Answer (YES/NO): YES